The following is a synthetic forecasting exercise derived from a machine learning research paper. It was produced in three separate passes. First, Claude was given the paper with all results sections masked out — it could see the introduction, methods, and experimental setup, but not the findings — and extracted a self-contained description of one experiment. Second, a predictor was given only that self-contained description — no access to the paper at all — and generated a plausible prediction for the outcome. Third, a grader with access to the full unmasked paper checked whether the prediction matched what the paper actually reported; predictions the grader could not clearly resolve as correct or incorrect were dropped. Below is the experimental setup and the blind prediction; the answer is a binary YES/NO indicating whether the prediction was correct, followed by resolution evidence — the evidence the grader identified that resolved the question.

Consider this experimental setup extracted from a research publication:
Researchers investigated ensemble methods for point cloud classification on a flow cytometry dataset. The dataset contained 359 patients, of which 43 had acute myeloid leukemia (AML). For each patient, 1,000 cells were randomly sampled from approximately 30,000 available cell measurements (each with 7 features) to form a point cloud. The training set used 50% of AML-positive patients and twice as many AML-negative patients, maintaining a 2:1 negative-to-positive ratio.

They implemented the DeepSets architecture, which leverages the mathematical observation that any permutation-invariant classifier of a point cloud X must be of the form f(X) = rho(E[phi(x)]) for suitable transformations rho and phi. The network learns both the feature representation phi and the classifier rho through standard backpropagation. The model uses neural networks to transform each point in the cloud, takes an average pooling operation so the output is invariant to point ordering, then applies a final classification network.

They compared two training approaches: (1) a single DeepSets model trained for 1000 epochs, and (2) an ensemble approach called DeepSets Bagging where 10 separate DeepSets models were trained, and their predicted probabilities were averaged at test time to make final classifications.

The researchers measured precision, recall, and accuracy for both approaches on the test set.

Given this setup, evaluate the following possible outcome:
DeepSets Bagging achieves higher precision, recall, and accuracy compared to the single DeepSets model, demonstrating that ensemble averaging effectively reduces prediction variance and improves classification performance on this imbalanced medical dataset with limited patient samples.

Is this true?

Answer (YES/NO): YES